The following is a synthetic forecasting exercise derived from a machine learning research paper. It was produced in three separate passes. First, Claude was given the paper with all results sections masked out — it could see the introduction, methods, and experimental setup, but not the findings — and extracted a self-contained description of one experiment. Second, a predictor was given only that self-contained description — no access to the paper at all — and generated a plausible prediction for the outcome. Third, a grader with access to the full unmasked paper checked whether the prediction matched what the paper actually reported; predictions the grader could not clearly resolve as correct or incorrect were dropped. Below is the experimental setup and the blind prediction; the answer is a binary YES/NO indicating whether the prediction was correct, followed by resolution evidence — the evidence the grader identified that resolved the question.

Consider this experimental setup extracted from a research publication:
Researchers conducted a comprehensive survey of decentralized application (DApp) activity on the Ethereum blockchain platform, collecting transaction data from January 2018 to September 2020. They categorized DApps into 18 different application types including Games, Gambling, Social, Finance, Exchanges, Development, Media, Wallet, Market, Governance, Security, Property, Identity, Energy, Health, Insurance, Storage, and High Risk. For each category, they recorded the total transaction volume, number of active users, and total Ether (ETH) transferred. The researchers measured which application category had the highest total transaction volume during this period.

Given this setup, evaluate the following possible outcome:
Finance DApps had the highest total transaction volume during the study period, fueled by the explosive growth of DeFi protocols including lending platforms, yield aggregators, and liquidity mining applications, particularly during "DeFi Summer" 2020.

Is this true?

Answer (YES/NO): NO